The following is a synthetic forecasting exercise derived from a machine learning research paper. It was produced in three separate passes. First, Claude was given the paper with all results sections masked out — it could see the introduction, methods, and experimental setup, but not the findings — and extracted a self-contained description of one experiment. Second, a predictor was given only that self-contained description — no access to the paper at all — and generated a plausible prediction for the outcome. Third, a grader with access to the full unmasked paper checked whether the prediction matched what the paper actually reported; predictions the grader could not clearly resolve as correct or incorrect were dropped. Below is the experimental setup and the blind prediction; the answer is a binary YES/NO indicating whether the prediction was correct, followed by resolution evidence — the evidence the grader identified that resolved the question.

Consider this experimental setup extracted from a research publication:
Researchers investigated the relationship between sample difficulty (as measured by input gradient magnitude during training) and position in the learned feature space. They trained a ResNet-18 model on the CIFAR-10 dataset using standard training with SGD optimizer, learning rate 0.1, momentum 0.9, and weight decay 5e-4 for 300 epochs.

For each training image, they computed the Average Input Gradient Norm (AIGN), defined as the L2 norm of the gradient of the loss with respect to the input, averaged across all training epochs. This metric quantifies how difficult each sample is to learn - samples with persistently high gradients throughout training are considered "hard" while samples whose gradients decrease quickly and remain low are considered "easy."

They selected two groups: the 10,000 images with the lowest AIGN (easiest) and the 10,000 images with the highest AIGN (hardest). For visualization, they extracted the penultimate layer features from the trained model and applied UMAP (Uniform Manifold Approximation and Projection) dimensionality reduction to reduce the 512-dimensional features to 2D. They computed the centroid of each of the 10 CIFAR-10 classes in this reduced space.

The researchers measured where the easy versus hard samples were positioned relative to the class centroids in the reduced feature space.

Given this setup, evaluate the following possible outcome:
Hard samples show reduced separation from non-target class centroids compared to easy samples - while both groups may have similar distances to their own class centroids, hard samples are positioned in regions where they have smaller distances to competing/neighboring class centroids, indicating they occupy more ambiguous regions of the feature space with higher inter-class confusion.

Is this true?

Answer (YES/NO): NO